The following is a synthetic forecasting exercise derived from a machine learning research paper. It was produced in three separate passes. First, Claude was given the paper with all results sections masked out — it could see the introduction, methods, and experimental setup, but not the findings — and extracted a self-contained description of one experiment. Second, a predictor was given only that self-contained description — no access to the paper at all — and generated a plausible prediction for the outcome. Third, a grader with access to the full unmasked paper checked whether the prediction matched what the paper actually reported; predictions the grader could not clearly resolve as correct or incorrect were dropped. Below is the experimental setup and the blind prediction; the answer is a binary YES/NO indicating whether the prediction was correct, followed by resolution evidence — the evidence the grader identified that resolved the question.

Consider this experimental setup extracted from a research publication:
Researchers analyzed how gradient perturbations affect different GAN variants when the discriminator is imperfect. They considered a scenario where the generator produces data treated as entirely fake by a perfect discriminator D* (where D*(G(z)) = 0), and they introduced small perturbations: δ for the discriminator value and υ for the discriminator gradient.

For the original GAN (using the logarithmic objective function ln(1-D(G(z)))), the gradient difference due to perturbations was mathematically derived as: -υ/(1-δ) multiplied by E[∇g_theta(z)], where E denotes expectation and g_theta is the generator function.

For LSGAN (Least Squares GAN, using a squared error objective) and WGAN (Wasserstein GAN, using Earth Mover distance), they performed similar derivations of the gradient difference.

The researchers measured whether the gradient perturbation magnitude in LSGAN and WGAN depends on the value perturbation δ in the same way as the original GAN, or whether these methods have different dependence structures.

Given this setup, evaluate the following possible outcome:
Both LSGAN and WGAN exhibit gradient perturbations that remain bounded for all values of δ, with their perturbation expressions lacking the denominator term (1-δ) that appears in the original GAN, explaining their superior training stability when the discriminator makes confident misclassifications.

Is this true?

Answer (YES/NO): YES